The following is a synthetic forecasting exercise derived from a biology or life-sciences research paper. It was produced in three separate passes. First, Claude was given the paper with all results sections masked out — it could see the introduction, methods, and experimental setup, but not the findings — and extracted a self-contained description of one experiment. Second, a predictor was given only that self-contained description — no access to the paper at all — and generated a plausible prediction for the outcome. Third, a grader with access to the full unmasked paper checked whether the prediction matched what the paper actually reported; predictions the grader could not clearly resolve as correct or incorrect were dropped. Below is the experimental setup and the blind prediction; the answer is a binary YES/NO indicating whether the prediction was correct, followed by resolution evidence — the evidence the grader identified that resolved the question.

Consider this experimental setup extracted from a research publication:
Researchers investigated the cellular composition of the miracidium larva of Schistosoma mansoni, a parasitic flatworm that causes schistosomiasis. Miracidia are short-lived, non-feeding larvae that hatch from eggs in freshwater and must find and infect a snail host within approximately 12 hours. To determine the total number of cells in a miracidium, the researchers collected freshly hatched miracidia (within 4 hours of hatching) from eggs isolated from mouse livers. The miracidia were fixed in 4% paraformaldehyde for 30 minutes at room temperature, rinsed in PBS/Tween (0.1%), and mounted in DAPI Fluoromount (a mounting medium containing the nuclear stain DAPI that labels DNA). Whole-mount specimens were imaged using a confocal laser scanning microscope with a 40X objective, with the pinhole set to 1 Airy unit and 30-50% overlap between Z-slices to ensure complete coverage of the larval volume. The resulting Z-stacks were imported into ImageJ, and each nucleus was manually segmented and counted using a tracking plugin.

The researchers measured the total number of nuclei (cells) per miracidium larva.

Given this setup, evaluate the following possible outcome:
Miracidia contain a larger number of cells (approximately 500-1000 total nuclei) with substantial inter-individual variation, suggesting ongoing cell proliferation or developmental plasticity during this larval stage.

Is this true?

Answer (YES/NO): NO